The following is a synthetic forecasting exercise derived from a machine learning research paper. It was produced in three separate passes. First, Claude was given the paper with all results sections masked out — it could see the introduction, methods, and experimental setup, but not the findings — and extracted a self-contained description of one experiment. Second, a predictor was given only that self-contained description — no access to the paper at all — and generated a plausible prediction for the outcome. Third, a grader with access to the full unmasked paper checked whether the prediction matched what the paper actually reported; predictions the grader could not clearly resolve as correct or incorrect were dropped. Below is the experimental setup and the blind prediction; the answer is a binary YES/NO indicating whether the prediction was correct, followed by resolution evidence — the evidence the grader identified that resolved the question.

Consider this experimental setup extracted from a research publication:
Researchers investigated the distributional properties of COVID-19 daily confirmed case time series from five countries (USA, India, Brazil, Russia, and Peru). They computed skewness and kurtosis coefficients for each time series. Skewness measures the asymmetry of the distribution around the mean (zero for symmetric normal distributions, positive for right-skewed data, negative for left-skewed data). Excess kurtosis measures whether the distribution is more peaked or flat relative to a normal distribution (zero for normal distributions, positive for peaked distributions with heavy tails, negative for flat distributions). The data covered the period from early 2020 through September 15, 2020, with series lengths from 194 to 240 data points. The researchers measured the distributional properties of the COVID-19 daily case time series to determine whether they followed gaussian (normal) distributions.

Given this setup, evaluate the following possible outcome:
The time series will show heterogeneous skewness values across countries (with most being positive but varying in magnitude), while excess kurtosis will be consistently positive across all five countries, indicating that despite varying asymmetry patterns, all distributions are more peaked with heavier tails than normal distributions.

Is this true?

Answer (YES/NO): NO